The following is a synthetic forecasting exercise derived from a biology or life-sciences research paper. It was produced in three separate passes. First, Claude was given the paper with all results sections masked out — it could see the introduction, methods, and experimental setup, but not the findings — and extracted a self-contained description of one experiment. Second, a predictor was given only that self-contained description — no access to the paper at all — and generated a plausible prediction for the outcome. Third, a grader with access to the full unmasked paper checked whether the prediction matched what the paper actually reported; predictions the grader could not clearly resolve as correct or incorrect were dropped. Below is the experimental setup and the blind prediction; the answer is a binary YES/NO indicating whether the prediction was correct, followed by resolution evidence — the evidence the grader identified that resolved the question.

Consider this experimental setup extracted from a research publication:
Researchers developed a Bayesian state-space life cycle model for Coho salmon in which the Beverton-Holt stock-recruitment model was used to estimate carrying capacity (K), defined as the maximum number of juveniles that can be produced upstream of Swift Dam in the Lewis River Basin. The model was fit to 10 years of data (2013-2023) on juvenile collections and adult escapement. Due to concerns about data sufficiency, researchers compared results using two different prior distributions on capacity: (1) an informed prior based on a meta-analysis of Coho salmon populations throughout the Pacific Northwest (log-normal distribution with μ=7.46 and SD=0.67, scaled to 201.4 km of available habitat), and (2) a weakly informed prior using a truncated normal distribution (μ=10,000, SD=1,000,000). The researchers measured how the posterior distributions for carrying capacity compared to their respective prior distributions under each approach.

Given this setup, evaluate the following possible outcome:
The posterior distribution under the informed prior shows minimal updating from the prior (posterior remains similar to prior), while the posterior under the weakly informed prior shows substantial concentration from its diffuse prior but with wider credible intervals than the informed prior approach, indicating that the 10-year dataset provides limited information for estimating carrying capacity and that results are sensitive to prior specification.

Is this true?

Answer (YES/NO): NO